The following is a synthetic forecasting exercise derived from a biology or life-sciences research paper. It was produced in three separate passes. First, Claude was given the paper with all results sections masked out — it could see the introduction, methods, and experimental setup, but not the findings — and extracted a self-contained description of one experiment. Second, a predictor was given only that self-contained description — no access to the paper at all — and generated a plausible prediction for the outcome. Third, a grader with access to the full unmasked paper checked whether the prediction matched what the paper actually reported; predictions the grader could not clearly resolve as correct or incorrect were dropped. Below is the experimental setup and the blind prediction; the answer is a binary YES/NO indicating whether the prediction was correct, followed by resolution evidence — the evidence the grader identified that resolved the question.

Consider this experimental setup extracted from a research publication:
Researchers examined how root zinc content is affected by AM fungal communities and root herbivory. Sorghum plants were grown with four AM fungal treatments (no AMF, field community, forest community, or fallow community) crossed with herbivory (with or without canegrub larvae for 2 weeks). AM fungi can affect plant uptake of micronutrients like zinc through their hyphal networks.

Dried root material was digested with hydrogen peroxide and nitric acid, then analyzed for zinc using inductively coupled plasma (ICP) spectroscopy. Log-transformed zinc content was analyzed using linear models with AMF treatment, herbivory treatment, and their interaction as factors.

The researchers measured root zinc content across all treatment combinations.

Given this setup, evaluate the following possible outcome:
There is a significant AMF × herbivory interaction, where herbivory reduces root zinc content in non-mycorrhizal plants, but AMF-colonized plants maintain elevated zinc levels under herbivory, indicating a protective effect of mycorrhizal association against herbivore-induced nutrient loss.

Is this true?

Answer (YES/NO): NO